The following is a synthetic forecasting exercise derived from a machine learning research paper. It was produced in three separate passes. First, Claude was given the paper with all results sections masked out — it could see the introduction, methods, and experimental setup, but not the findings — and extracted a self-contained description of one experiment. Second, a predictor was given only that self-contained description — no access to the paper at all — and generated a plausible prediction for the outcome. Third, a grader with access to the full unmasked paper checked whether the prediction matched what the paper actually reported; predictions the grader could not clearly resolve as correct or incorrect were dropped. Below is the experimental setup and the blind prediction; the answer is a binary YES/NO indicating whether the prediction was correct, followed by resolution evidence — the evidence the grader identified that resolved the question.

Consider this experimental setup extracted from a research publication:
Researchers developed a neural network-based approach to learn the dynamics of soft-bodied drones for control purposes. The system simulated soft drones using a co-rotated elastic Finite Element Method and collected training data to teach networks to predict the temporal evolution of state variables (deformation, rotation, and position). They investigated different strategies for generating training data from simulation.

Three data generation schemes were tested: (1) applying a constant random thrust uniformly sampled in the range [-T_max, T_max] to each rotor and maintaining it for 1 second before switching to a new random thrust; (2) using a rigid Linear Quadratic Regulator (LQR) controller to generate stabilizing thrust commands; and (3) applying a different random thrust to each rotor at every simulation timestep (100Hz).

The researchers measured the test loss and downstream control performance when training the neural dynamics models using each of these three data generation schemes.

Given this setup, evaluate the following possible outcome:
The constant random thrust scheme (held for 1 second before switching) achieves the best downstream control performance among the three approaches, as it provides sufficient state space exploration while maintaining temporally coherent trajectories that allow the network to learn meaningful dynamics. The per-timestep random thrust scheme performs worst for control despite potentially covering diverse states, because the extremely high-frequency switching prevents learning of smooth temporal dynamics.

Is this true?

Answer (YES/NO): YES